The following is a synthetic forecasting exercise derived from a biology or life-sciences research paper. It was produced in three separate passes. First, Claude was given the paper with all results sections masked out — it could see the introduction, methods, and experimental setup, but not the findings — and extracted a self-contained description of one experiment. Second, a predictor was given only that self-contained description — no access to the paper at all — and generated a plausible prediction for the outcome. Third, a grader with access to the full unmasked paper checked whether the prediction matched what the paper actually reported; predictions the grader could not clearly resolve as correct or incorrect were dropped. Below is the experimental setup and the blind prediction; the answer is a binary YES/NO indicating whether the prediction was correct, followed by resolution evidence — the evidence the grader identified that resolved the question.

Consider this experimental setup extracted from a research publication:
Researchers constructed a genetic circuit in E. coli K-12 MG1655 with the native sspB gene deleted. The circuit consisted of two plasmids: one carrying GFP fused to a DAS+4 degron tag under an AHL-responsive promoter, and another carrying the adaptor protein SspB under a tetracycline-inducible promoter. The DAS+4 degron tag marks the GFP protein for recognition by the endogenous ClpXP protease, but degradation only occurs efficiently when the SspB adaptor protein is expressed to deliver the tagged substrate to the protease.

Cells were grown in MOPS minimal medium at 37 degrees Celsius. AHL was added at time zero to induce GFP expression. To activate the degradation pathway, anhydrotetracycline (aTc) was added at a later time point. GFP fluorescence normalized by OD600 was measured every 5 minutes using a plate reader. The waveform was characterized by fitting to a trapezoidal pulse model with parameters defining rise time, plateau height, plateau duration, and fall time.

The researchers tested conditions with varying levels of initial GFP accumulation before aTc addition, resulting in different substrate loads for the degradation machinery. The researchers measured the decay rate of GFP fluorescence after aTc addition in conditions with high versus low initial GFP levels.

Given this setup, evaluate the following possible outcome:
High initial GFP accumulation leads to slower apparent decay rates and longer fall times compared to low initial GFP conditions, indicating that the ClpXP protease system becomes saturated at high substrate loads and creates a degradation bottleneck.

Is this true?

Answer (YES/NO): NO